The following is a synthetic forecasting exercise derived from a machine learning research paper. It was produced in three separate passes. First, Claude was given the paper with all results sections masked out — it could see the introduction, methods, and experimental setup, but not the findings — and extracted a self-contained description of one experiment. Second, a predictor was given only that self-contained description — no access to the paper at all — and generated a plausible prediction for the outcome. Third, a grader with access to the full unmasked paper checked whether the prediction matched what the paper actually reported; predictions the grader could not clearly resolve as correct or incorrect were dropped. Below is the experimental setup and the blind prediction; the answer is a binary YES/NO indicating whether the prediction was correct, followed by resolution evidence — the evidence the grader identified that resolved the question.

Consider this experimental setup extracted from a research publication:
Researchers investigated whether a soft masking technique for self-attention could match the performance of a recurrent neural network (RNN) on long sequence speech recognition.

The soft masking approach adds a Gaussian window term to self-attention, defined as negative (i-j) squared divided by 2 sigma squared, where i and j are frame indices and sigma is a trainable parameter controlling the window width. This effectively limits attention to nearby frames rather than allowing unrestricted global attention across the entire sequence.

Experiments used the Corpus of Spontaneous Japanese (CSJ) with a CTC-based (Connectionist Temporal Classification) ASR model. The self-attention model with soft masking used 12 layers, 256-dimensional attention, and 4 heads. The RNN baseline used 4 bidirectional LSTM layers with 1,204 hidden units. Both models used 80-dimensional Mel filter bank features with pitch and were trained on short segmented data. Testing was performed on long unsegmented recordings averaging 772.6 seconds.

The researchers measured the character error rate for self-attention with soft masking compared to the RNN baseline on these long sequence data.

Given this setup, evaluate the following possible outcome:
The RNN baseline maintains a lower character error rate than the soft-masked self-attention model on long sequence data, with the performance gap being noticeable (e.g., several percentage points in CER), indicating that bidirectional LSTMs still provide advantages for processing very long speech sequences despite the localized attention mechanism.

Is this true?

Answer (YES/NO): NO